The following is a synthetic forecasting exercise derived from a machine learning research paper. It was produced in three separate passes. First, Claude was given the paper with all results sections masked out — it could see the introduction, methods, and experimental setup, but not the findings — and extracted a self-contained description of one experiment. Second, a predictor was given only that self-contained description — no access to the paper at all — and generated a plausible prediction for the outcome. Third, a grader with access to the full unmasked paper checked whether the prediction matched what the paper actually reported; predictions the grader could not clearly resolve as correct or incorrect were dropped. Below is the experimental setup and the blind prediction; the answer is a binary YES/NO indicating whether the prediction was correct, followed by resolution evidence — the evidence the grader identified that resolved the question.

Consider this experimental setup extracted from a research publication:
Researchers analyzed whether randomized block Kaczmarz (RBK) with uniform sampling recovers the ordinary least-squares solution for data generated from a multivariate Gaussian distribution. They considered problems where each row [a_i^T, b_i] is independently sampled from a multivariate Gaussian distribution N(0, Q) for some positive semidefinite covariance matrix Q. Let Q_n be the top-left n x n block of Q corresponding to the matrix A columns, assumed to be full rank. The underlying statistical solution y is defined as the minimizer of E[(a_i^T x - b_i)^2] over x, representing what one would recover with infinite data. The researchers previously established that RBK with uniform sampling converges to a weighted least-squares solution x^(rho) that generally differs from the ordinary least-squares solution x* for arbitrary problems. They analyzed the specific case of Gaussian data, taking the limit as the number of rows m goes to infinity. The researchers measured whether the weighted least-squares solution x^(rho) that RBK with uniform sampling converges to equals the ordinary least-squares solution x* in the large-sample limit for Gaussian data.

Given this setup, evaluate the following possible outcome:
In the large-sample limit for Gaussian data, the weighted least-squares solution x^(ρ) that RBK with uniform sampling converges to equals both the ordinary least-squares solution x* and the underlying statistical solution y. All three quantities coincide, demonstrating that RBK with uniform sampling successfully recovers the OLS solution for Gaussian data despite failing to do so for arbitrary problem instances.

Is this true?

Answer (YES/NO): YES